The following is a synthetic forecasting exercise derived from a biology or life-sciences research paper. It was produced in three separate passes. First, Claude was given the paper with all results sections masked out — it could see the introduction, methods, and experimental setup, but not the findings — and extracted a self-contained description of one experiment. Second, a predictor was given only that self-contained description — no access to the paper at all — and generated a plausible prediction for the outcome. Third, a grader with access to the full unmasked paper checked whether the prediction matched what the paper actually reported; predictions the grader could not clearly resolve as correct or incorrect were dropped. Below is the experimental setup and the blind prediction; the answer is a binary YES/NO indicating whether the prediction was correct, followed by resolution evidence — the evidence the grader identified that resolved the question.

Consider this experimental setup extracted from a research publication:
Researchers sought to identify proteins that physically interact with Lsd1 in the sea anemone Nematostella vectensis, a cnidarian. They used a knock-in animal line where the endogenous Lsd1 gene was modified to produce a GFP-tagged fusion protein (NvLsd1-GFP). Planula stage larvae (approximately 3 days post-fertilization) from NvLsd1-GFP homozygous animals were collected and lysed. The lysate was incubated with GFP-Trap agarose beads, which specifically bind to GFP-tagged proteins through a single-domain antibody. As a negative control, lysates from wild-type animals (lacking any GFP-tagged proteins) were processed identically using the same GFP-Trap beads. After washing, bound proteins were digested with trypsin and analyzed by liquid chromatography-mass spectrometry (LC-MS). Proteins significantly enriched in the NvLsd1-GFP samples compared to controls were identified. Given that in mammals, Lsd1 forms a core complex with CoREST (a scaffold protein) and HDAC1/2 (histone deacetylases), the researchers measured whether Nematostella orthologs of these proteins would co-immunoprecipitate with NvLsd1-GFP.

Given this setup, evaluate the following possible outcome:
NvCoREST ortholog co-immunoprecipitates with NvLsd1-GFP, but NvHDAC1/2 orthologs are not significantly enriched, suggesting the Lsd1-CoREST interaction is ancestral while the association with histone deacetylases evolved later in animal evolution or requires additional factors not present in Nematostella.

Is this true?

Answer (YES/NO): NO